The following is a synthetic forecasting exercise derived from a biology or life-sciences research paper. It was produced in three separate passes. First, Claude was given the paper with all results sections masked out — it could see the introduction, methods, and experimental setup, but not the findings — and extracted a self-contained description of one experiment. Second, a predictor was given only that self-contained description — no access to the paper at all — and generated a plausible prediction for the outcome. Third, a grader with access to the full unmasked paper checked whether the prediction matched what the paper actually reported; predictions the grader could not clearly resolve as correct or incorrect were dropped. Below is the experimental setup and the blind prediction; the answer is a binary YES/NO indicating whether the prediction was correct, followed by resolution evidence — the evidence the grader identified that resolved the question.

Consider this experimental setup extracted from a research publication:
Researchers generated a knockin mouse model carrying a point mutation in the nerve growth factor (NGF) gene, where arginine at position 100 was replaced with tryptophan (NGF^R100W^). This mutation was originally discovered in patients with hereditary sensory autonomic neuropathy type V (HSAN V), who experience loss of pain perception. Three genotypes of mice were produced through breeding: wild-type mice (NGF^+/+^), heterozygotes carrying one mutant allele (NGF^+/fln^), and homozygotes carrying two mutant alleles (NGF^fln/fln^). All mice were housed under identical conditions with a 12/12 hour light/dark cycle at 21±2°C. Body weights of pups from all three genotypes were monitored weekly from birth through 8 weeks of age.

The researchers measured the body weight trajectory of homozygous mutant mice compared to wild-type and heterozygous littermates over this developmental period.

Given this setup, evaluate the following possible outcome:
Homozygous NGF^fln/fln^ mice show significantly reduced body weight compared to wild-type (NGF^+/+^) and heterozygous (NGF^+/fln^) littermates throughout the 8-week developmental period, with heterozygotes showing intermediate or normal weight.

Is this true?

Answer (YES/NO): NO